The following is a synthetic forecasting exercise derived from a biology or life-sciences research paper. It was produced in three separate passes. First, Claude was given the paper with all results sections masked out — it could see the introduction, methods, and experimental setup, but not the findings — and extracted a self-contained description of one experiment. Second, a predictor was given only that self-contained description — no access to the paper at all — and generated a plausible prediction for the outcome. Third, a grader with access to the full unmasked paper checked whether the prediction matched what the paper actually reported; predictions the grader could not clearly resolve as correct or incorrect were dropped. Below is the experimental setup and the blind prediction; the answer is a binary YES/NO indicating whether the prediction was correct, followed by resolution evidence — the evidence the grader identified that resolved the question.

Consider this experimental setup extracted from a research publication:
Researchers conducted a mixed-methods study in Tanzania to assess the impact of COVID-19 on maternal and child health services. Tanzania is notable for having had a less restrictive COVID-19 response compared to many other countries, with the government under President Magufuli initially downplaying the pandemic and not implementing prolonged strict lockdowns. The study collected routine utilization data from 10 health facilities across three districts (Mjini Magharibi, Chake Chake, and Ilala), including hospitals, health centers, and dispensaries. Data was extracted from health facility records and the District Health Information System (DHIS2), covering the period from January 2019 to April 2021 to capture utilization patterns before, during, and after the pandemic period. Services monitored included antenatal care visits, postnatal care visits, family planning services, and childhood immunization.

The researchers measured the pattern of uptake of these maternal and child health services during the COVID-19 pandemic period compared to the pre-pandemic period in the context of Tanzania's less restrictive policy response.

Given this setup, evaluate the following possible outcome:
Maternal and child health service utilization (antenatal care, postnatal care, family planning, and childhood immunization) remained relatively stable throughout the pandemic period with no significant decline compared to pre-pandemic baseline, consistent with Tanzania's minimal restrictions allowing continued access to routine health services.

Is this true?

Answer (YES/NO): NO